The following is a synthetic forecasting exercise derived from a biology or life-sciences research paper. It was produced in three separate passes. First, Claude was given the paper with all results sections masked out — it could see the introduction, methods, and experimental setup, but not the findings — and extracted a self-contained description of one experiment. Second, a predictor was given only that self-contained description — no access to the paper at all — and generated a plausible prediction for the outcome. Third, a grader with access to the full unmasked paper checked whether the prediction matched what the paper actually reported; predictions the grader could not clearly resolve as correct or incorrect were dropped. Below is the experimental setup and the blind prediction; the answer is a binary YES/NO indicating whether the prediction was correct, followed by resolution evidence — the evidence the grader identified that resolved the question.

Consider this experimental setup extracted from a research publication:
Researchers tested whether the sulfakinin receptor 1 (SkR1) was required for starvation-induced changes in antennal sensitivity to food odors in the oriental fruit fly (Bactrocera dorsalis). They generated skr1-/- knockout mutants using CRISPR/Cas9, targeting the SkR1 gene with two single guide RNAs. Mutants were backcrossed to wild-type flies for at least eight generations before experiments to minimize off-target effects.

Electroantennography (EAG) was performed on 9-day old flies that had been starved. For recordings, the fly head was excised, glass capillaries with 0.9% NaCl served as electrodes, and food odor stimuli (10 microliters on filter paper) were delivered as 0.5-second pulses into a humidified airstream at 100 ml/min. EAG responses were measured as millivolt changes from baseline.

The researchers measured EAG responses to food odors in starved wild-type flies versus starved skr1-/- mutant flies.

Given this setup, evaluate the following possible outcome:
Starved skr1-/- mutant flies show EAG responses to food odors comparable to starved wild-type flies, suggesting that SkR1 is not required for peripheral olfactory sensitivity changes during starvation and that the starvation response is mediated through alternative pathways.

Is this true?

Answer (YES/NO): NO